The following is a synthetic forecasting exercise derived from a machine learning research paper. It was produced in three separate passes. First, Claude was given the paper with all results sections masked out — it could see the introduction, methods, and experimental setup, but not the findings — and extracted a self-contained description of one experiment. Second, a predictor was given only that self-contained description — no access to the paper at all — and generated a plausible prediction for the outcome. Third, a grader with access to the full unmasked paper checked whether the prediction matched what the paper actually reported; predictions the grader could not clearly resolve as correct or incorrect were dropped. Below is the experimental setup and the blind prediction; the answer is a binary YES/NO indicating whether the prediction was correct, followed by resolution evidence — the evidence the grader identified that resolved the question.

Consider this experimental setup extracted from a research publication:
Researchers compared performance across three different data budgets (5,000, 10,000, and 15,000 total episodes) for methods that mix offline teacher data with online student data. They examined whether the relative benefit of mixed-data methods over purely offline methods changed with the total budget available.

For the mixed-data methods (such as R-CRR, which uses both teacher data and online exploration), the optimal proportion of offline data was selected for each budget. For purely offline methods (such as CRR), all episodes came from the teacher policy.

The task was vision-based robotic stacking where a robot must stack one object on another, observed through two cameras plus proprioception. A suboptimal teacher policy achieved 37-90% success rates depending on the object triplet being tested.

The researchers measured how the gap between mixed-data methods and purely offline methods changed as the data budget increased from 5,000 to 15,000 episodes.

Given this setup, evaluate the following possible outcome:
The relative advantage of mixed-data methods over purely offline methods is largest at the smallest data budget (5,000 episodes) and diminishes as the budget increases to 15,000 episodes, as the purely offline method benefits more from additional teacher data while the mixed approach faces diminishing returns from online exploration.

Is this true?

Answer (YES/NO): YES